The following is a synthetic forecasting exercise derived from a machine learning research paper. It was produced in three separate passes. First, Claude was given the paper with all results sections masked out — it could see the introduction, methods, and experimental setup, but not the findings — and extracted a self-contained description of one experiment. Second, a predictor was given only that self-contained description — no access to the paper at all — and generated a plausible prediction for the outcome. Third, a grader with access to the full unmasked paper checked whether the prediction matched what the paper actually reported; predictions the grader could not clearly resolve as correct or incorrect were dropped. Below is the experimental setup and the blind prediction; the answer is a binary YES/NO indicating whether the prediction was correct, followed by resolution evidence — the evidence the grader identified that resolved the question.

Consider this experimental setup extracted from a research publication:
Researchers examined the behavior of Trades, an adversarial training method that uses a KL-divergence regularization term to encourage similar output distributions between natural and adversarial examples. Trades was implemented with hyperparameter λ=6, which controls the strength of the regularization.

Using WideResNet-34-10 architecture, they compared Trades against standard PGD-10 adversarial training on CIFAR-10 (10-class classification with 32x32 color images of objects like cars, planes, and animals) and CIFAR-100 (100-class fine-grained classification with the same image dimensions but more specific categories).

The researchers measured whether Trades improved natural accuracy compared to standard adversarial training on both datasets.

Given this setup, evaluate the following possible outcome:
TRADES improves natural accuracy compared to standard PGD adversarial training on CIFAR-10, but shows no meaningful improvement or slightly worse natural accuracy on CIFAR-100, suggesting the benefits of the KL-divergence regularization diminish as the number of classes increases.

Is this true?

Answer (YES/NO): NO